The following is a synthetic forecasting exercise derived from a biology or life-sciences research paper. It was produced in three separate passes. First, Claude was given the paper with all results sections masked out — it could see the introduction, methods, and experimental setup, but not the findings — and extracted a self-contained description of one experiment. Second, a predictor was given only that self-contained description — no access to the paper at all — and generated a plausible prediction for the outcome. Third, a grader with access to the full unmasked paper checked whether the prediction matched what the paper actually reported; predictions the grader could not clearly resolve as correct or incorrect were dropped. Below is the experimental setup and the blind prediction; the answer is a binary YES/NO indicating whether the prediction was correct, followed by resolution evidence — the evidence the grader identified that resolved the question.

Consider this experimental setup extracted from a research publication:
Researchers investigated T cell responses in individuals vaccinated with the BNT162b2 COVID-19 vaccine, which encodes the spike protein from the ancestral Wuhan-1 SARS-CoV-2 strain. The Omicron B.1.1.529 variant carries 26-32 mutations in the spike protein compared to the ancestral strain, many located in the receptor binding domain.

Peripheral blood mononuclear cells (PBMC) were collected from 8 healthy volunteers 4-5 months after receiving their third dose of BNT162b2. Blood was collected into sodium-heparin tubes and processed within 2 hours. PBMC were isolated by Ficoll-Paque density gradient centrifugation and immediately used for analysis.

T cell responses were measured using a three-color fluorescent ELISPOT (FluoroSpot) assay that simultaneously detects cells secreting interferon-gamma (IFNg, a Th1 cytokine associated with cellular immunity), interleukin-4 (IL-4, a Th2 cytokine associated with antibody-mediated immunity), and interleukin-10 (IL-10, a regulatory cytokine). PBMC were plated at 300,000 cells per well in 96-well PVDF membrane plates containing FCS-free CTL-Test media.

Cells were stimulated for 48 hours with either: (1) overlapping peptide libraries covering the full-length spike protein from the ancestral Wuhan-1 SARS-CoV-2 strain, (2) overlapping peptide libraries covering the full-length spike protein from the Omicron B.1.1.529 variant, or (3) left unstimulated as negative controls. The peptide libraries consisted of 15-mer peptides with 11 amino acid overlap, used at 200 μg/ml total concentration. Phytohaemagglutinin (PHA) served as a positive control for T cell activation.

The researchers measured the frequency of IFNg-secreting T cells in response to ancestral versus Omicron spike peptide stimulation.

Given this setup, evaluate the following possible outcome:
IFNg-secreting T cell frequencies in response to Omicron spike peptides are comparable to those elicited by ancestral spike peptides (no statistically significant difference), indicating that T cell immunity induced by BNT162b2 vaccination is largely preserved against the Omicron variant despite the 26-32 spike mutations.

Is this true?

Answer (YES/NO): YES